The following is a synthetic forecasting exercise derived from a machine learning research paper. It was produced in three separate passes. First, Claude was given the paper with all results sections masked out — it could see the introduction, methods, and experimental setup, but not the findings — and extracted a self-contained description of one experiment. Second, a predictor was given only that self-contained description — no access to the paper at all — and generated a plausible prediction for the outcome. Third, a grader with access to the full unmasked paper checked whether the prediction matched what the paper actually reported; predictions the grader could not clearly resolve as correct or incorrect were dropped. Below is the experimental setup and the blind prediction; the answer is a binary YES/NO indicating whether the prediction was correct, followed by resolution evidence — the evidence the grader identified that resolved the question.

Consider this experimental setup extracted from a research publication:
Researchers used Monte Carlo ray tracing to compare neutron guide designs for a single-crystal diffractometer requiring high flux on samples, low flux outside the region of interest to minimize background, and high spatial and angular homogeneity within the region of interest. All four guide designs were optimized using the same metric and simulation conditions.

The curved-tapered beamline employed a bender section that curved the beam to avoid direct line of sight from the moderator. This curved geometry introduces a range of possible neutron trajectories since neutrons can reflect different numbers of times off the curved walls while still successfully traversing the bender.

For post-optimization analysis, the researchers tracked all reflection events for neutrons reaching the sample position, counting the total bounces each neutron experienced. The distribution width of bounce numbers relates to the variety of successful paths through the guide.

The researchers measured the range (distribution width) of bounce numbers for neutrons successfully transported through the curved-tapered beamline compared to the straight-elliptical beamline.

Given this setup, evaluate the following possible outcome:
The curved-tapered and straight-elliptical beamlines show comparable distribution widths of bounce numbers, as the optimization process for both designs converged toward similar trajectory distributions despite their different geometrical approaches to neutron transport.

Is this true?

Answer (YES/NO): NO